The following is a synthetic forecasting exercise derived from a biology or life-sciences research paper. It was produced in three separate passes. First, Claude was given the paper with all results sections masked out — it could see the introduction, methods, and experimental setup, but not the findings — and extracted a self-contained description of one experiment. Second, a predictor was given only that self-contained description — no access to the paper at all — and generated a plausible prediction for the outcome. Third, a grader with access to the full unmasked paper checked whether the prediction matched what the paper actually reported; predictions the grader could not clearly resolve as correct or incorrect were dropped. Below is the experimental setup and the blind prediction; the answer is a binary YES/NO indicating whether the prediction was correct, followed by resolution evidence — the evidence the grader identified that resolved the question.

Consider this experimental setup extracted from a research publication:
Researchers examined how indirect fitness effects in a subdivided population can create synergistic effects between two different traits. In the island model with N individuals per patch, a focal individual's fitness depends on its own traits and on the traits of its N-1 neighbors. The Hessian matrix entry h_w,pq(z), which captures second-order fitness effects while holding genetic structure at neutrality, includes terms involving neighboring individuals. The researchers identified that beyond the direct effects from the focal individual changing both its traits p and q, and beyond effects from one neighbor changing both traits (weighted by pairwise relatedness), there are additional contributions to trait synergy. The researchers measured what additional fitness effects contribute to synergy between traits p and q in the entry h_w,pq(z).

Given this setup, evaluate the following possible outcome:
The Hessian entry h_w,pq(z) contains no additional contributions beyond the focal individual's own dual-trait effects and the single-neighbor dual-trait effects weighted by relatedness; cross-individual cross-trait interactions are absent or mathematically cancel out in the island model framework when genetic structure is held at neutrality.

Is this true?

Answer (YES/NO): NO